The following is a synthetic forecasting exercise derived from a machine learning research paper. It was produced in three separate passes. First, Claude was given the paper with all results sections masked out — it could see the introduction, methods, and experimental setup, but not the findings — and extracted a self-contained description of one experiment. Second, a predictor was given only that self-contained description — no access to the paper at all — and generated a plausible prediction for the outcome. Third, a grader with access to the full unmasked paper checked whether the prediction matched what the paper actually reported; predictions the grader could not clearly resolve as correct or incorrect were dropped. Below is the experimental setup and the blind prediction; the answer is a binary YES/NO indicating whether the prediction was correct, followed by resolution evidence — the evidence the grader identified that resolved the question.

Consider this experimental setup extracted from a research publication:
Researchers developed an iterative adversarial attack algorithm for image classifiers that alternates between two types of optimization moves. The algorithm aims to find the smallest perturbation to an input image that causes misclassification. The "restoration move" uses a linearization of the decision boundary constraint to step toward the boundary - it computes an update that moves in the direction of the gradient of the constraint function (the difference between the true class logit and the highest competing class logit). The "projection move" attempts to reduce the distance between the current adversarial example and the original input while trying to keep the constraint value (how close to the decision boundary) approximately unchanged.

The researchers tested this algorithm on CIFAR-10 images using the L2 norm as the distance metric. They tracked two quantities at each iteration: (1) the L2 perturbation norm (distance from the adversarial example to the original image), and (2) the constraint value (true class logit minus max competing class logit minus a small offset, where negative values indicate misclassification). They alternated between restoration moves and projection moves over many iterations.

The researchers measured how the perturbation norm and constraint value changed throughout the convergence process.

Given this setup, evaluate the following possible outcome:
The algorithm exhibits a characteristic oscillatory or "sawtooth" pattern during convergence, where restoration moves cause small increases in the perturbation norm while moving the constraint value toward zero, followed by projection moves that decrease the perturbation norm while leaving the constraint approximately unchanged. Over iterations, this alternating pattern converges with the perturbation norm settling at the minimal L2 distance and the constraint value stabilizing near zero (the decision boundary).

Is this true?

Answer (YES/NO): YES